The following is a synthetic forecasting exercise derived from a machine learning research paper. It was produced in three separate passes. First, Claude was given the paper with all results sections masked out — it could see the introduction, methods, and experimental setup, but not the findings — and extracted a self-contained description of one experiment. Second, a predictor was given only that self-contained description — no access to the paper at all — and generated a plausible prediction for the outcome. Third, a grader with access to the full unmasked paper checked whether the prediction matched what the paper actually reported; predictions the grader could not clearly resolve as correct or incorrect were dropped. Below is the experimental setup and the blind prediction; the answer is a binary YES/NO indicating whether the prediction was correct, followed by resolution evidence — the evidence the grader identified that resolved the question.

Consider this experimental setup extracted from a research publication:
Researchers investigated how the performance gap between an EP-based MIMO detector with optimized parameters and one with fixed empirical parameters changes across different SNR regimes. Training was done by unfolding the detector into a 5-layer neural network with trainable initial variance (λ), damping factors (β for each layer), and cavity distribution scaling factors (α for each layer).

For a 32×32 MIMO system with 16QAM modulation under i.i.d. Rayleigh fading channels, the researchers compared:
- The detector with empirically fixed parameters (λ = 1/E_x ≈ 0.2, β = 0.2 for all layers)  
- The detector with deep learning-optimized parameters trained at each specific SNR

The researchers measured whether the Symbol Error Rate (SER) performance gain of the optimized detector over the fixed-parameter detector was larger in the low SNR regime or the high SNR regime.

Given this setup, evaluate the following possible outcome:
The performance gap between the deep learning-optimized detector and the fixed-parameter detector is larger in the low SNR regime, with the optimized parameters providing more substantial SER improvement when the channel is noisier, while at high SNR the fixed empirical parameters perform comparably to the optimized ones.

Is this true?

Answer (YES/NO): NO